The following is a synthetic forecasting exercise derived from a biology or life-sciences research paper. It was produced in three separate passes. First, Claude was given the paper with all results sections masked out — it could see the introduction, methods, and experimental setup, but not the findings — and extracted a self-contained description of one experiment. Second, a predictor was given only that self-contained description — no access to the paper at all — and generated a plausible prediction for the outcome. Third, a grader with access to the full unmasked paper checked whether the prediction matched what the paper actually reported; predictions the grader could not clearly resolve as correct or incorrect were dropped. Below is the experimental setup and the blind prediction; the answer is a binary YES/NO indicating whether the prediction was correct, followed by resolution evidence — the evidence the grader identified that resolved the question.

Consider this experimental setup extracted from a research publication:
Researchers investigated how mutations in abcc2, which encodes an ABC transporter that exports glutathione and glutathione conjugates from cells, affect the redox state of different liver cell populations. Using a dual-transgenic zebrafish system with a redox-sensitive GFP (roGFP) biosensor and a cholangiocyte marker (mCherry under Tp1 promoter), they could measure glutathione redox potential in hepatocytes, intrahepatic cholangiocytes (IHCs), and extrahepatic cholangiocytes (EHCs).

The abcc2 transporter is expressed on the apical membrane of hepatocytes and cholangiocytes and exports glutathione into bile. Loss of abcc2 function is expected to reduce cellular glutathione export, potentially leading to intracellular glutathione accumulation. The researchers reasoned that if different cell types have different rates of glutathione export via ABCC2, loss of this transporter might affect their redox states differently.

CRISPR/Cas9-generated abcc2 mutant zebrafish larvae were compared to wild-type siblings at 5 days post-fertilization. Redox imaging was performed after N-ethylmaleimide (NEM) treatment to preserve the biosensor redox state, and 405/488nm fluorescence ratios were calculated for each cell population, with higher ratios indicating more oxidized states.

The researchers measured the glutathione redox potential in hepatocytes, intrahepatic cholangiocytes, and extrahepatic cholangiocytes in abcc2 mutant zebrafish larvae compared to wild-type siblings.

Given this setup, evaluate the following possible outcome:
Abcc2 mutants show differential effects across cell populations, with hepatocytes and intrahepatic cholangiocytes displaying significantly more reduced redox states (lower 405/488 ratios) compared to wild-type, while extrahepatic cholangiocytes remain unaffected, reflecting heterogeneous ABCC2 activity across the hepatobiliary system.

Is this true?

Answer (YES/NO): NO